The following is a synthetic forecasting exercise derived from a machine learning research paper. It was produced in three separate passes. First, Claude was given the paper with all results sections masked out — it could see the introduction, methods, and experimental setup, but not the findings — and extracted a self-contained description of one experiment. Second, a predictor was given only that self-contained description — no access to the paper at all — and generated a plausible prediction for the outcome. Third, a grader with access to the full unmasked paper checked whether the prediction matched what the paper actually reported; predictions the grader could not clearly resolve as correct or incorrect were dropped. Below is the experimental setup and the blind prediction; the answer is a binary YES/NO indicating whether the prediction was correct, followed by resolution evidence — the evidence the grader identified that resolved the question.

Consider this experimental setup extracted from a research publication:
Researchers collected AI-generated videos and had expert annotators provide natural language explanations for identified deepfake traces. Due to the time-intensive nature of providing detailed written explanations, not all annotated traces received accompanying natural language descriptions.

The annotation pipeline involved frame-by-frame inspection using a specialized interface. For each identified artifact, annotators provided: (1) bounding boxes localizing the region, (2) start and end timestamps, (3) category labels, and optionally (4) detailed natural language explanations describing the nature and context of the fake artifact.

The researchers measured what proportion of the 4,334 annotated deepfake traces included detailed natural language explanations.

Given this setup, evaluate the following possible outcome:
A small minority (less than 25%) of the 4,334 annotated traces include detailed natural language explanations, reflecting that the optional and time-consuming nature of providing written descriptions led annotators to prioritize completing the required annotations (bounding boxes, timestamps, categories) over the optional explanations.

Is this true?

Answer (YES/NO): NO